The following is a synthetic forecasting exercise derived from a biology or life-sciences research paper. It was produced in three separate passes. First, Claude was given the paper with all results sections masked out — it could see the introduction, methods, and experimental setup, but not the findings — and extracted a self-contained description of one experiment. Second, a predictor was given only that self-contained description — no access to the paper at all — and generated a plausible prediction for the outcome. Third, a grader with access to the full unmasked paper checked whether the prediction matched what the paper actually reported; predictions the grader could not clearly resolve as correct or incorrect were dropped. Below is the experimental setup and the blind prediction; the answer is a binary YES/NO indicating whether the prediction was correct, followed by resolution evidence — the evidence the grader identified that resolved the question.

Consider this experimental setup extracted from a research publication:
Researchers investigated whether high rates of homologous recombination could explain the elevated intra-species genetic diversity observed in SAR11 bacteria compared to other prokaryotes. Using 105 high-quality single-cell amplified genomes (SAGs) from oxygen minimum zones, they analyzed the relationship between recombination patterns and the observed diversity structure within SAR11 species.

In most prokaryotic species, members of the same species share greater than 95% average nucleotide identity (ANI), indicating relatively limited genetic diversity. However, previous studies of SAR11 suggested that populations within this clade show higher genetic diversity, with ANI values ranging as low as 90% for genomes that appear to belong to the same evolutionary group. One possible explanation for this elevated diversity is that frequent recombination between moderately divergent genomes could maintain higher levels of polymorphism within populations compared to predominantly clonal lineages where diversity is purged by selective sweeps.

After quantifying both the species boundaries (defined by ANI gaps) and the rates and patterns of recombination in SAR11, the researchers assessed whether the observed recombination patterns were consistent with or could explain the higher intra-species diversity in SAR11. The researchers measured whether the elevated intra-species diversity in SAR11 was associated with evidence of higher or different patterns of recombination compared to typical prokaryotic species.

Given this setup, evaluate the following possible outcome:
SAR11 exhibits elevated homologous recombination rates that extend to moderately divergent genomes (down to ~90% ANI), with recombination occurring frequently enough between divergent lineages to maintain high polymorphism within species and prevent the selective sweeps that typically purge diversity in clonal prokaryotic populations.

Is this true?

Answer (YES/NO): YES